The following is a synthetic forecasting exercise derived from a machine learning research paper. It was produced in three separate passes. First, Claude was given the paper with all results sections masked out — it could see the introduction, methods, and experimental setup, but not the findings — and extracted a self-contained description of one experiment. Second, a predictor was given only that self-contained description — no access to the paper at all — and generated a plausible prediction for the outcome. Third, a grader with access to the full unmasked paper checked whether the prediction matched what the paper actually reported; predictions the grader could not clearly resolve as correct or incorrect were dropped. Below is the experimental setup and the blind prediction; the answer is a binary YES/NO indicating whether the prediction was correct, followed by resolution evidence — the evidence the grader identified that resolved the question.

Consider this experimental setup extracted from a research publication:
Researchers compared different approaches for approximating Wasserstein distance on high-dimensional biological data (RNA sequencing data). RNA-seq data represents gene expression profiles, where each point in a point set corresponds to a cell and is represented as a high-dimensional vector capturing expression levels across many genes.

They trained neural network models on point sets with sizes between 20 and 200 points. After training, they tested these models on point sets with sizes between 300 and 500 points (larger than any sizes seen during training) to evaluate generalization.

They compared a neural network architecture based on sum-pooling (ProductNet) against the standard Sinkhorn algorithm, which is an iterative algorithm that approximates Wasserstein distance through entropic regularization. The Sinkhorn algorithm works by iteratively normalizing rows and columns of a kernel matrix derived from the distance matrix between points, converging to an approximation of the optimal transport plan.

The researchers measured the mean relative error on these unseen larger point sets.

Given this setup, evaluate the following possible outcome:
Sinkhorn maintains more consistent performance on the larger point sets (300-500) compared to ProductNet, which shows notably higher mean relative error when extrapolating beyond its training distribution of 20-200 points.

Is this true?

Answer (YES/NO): YES